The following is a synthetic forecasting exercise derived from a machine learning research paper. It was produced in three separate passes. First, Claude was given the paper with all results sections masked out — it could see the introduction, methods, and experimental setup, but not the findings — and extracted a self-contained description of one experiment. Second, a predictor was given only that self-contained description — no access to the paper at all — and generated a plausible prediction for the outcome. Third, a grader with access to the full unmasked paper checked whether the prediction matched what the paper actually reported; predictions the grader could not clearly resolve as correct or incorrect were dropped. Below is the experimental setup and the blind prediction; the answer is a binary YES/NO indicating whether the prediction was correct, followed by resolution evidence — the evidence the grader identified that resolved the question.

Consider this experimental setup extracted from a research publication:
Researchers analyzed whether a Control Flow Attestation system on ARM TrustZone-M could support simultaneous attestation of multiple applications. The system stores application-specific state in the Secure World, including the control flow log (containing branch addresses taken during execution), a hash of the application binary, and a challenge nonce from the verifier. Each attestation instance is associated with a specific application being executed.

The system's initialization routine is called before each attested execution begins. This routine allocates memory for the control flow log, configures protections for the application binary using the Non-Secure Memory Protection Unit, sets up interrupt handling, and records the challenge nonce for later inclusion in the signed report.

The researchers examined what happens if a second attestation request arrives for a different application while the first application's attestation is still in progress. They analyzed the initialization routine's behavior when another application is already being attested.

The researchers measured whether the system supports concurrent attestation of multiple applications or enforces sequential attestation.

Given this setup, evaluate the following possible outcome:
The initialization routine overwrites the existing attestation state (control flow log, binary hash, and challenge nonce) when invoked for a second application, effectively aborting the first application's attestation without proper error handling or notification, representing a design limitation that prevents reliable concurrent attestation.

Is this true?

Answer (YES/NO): NO